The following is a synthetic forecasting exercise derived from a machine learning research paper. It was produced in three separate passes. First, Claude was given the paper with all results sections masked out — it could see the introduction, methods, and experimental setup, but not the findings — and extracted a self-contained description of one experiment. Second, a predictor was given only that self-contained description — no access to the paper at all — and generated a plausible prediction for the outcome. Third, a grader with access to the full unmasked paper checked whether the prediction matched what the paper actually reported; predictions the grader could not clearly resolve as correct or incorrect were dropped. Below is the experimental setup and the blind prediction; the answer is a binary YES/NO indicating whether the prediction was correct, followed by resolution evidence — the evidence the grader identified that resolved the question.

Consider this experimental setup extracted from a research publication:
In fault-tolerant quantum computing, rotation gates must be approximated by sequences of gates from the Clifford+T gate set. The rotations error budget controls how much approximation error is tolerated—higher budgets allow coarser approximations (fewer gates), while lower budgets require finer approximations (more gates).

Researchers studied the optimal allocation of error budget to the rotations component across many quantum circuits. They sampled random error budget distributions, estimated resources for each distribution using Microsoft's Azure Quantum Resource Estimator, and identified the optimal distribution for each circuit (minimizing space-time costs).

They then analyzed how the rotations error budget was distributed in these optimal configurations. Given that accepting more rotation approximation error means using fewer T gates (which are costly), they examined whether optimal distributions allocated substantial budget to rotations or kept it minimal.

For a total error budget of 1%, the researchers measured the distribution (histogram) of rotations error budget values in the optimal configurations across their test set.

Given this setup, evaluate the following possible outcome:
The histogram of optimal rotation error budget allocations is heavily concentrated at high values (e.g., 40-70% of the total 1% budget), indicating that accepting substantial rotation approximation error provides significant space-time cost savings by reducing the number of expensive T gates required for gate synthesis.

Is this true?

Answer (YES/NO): NO